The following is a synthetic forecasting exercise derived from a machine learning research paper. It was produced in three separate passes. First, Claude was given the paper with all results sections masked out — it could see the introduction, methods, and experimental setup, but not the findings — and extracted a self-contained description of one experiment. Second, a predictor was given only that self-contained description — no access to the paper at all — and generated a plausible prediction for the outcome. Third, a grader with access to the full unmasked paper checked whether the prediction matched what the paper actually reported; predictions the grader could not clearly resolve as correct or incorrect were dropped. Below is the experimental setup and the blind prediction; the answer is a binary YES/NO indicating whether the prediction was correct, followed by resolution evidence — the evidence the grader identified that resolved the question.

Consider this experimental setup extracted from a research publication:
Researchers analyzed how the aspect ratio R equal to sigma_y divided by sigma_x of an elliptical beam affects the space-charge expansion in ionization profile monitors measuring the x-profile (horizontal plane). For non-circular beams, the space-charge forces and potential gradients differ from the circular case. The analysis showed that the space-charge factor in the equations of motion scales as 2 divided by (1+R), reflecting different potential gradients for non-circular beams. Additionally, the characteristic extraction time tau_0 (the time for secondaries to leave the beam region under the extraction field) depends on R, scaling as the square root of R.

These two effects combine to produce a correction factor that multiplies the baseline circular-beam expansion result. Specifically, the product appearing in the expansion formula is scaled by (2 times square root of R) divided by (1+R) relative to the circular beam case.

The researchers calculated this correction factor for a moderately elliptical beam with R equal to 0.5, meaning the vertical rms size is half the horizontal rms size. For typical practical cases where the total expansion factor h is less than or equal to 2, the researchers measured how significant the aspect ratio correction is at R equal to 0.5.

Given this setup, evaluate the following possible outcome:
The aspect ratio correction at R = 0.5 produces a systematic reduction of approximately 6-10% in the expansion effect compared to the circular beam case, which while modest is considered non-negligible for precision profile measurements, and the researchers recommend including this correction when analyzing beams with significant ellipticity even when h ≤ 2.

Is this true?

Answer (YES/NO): NO